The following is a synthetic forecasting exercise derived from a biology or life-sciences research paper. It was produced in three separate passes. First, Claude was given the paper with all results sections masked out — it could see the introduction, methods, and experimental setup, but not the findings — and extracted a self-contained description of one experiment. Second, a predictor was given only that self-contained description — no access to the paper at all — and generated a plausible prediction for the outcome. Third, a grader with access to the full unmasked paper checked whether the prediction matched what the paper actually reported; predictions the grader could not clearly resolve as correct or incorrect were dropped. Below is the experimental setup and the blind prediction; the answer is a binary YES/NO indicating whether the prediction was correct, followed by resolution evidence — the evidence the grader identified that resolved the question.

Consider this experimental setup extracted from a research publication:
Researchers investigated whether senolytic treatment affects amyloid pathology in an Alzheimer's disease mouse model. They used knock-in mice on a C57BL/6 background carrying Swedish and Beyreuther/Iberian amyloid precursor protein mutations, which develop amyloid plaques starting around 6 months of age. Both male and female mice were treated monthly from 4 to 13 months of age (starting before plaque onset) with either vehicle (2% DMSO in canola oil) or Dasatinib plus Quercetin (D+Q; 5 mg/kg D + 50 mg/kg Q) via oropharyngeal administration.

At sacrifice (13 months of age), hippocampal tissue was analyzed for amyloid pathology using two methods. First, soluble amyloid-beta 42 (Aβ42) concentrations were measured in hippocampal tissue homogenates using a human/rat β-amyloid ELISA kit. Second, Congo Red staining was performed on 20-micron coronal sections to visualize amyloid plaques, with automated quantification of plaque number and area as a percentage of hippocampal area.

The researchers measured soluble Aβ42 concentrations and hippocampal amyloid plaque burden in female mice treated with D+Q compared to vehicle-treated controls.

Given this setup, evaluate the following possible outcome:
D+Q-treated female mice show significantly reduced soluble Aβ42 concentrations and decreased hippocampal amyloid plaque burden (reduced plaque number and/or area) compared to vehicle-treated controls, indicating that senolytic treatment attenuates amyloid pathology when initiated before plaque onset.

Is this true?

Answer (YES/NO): YES